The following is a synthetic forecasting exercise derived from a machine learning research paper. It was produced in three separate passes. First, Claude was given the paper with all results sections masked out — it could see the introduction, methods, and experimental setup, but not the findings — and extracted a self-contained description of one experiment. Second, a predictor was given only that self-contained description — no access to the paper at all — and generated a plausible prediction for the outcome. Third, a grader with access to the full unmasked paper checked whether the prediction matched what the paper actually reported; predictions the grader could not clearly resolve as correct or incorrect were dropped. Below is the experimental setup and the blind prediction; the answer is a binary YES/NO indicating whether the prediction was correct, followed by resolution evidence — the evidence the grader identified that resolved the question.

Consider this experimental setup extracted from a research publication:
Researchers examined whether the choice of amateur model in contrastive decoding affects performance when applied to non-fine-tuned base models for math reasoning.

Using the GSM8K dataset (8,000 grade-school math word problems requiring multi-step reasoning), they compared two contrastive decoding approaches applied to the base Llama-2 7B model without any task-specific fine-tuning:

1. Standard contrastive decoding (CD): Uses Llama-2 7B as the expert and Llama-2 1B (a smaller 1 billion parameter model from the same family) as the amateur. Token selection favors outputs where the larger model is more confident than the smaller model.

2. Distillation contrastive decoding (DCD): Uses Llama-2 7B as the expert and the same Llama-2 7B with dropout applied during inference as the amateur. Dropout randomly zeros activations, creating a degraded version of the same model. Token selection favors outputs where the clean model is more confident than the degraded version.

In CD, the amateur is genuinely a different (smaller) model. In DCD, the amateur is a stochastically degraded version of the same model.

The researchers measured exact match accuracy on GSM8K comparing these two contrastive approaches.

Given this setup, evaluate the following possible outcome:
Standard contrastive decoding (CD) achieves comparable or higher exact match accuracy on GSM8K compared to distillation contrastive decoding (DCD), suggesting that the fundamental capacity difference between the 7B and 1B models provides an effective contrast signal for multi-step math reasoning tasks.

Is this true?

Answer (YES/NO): NO